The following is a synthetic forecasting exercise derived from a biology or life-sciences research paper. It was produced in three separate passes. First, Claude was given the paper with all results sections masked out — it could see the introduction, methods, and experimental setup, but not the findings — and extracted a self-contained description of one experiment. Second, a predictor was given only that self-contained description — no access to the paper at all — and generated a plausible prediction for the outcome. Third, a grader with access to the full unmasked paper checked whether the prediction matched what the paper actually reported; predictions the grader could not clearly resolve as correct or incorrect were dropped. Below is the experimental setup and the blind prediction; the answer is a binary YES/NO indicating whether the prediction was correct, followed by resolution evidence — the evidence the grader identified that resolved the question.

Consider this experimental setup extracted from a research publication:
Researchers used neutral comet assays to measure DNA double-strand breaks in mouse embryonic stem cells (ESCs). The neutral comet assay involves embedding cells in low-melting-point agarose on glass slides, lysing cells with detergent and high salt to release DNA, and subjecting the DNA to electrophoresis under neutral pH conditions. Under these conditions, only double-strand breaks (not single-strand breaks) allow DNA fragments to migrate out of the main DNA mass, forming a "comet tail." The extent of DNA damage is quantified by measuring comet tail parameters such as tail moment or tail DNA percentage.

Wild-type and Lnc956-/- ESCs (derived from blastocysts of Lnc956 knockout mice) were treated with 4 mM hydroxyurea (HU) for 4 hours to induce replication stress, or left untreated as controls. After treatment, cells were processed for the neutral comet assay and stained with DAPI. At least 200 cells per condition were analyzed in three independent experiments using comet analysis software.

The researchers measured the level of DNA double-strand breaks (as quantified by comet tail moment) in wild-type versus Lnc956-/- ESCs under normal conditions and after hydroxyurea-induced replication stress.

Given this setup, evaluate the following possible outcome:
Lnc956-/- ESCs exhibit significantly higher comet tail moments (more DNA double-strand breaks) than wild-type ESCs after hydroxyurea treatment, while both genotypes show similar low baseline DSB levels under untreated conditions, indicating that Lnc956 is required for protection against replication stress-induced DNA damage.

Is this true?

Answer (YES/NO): NO